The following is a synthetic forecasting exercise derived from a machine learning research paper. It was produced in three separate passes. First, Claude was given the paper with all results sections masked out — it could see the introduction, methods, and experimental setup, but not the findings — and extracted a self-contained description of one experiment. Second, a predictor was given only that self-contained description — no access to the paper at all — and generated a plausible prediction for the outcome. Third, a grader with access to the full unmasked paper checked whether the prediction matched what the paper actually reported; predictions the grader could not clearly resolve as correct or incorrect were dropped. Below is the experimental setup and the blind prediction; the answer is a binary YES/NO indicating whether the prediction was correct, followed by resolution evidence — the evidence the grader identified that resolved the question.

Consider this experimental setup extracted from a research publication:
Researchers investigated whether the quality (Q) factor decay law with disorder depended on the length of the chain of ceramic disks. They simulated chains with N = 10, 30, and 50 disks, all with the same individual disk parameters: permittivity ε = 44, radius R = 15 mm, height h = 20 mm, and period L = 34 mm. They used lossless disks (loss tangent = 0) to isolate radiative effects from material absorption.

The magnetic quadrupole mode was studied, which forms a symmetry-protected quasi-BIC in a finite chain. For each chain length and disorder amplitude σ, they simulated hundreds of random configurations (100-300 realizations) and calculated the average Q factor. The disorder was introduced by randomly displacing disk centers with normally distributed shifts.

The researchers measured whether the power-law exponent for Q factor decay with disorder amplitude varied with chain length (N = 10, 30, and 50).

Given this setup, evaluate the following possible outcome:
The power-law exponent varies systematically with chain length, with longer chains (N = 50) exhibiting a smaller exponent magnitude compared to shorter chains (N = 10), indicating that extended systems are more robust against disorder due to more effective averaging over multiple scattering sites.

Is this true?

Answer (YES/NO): NO